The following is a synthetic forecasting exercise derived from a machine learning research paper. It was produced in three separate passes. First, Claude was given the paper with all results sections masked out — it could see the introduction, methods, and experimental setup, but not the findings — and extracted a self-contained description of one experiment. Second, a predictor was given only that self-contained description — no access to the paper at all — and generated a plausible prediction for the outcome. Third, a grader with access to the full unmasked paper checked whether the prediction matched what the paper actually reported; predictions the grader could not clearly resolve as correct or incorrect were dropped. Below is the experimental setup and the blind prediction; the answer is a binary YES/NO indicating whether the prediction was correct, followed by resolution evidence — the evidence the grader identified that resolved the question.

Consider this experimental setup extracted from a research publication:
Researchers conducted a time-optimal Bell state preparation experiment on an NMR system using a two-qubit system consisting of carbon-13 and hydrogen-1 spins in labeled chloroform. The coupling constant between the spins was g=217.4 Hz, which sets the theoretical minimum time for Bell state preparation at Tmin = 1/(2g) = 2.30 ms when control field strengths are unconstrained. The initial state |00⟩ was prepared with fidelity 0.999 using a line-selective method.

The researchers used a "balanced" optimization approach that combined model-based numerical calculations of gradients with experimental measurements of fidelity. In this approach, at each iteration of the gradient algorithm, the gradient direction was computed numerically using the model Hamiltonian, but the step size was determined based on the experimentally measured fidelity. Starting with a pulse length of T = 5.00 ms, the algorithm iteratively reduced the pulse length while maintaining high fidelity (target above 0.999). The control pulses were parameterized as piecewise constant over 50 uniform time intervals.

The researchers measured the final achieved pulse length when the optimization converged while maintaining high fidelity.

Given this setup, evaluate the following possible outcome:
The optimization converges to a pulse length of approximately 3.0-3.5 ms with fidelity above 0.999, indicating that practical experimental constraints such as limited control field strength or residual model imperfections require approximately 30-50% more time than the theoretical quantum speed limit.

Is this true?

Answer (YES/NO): NO